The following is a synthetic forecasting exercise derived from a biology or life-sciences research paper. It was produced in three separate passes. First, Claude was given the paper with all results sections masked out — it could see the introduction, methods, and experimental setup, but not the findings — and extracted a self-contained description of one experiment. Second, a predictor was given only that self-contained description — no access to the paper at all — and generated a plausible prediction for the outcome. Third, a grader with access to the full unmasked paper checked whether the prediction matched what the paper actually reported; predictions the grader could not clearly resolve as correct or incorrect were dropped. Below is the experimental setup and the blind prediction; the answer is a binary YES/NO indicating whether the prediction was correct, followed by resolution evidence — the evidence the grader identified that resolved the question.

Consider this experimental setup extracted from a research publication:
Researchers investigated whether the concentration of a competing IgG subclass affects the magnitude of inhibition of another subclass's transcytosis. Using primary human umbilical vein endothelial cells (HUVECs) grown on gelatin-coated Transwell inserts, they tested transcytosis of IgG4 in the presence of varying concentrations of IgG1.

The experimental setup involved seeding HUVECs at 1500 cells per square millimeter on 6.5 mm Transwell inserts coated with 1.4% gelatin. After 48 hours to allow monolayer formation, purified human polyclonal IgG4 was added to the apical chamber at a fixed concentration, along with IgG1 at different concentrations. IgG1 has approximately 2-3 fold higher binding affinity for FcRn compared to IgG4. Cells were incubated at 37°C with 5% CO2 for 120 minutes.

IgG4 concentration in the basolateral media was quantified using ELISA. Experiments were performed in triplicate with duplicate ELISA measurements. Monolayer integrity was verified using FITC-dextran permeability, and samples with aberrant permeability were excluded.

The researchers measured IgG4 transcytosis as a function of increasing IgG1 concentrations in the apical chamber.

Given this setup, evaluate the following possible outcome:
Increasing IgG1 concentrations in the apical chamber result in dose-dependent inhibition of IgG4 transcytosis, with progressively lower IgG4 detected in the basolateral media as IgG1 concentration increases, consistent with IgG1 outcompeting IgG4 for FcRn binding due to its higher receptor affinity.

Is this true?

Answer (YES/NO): NO